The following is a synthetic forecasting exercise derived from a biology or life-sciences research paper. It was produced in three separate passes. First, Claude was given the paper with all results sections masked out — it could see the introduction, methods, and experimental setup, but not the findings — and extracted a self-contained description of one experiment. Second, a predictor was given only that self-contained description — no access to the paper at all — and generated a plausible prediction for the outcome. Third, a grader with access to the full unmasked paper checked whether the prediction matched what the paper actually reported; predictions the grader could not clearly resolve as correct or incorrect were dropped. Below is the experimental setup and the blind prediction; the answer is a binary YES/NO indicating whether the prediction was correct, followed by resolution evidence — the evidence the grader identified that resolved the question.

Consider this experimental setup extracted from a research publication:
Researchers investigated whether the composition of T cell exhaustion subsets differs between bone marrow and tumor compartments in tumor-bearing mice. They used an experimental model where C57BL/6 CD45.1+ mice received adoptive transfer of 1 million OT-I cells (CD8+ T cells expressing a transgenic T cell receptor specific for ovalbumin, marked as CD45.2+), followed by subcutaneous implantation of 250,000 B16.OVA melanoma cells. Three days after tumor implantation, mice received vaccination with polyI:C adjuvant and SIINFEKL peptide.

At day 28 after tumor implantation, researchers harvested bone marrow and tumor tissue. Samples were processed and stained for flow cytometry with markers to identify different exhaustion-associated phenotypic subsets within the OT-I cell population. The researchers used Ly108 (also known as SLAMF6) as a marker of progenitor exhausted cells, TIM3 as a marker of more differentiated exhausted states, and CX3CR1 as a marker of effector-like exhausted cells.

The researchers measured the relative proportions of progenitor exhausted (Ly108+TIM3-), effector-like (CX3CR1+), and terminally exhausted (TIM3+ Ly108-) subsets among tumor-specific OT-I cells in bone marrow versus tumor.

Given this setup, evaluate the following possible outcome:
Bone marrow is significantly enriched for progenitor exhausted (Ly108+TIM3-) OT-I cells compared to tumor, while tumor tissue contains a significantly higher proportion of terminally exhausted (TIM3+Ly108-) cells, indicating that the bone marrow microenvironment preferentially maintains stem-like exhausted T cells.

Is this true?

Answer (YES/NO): YES